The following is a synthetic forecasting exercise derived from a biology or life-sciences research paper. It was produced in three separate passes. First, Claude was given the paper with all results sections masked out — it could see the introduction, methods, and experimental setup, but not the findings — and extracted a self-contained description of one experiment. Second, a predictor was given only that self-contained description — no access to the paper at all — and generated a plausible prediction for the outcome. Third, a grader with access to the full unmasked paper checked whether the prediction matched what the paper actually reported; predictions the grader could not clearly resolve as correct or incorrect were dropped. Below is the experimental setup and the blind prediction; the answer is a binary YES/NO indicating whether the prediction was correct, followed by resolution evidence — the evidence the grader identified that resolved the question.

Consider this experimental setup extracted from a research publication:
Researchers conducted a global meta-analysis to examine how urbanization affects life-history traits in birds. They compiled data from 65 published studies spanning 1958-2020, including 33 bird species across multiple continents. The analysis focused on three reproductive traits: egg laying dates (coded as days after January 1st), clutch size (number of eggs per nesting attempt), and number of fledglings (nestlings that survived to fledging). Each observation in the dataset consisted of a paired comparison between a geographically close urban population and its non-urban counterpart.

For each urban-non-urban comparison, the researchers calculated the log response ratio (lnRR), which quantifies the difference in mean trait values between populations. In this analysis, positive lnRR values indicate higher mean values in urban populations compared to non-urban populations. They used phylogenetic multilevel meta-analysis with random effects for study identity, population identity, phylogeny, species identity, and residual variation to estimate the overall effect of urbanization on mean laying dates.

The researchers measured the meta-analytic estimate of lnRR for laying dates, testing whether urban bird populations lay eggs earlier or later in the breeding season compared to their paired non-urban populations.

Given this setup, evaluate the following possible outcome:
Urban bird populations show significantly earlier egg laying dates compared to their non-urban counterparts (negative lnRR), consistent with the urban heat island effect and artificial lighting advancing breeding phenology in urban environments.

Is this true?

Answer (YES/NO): YES